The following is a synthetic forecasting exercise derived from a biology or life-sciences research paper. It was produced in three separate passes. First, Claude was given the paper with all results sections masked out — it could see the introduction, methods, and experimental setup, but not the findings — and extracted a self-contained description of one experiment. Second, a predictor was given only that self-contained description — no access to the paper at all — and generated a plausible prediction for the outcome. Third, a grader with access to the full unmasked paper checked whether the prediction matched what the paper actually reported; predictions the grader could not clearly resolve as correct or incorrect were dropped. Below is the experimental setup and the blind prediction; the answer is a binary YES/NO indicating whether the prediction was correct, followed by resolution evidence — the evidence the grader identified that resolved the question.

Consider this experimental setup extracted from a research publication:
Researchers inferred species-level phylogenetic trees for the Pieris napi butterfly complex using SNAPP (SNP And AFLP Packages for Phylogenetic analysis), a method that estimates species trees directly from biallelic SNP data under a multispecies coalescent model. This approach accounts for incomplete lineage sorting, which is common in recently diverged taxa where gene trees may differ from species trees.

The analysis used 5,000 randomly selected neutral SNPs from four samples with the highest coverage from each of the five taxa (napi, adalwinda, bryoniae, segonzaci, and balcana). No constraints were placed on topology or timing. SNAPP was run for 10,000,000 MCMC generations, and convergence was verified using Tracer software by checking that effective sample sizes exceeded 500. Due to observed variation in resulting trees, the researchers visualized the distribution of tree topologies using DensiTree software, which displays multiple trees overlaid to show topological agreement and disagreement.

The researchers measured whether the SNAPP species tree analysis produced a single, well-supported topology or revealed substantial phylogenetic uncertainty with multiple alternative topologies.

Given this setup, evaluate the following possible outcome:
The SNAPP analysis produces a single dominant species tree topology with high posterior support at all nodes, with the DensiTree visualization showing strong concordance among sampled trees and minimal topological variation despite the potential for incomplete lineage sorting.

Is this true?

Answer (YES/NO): NO